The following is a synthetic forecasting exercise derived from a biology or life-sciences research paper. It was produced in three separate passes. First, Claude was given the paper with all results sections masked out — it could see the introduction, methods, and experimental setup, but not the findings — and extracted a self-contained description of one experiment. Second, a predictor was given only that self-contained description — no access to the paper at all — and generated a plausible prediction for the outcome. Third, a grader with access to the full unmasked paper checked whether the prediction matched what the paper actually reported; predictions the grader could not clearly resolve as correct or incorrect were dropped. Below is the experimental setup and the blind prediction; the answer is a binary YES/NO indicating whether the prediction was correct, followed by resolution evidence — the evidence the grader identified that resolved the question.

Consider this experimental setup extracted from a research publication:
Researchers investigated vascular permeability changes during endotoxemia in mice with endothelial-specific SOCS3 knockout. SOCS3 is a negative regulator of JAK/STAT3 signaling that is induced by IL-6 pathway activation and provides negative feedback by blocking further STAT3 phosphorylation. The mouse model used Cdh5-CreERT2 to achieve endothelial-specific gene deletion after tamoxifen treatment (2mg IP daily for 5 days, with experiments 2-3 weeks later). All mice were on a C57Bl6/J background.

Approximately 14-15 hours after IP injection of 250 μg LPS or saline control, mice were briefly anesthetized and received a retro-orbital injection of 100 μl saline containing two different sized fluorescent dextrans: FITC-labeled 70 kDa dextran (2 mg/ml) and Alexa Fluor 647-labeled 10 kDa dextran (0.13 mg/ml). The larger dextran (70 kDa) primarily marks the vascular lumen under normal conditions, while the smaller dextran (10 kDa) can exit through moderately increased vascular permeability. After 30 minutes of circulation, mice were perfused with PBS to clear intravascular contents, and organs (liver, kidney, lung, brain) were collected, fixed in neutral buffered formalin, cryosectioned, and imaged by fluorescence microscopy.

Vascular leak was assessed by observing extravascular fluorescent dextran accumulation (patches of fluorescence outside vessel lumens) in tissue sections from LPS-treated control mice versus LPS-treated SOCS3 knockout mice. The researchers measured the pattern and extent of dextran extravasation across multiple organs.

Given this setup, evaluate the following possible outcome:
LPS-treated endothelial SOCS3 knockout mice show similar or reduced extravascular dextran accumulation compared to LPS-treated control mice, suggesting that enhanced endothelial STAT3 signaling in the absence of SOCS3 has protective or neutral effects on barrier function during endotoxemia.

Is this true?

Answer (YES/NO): NO